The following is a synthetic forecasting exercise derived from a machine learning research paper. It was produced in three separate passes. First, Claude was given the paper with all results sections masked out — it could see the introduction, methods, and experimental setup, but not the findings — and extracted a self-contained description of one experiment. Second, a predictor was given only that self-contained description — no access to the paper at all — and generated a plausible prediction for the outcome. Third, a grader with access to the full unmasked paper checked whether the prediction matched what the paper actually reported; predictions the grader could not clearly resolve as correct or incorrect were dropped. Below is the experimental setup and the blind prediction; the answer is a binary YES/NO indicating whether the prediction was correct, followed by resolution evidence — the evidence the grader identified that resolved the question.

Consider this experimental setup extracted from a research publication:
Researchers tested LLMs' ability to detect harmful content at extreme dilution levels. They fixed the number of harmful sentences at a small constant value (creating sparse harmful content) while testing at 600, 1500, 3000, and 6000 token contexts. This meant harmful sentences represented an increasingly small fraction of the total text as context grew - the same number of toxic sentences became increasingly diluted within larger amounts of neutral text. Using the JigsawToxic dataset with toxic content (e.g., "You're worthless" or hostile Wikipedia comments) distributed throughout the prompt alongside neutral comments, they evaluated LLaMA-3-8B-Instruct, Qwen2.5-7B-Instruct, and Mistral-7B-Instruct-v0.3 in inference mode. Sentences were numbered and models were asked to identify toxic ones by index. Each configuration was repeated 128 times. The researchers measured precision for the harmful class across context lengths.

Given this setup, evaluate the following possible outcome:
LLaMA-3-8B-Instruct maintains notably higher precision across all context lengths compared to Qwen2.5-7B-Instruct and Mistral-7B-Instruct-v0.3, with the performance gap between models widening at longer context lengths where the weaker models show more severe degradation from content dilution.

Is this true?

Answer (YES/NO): NO